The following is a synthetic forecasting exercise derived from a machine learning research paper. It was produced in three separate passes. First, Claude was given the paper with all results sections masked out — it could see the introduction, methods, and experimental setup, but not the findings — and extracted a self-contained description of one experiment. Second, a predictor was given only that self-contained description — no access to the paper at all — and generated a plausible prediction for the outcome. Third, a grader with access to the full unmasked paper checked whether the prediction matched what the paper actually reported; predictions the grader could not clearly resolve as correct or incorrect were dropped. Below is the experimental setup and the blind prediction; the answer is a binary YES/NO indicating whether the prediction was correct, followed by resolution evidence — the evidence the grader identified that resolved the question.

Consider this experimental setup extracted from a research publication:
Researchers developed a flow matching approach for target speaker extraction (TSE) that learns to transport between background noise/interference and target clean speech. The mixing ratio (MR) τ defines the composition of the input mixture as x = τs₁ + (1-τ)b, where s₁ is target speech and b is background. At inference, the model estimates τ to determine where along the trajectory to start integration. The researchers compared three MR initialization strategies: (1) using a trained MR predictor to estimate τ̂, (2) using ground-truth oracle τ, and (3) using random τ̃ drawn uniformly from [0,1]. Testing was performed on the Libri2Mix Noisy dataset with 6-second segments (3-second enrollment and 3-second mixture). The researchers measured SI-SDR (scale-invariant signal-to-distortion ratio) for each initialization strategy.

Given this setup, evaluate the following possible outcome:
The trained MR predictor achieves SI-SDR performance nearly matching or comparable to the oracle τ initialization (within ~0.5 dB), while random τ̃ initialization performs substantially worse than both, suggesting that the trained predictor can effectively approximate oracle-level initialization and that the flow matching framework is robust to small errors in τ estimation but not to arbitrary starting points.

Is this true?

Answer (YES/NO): YES